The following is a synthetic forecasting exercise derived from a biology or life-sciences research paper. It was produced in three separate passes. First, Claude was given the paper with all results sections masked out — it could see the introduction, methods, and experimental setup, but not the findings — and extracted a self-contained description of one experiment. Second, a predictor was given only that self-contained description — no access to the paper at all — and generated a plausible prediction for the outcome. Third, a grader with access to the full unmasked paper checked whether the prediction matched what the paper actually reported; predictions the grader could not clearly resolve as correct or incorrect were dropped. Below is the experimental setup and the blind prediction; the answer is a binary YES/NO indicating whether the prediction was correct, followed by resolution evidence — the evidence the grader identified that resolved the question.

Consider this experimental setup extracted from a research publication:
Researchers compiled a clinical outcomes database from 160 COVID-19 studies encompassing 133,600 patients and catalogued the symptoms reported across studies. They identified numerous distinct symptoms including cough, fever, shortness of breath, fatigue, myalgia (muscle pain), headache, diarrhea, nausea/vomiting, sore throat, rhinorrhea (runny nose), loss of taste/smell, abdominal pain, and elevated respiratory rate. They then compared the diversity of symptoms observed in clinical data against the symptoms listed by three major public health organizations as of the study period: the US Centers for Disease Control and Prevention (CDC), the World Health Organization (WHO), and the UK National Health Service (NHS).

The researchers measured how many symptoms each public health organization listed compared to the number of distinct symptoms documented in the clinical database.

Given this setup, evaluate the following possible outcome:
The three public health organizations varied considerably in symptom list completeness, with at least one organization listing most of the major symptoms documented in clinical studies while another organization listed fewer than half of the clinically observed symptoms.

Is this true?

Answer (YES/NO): NO